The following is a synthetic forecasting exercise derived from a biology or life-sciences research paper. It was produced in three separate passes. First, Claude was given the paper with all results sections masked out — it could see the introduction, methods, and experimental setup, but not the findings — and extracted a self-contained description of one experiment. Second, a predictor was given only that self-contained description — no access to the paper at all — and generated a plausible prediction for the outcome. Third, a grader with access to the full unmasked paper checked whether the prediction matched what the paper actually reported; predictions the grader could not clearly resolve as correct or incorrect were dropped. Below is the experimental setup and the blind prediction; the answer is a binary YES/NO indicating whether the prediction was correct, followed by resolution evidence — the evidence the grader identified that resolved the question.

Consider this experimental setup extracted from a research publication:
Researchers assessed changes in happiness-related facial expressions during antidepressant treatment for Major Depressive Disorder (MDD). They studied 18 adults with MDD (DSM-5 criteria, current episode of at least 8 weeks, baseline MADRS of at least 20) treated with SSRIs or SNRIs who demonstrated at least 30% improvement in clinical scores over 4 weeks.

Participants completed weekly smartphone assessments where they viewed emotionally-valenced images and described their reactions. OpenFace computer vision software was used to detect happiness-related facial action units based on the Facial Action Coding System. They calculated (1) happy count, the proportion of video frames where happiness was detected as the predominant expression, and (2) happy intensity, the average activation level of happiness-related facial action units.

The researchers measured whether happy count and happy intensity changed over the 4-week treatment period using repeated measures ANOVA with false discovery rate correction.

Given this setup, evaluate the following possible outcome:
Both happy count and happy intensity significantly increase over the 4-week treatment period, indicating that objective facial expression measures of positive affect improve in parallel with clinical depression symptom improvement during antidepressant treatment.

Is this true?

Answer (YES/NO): NO